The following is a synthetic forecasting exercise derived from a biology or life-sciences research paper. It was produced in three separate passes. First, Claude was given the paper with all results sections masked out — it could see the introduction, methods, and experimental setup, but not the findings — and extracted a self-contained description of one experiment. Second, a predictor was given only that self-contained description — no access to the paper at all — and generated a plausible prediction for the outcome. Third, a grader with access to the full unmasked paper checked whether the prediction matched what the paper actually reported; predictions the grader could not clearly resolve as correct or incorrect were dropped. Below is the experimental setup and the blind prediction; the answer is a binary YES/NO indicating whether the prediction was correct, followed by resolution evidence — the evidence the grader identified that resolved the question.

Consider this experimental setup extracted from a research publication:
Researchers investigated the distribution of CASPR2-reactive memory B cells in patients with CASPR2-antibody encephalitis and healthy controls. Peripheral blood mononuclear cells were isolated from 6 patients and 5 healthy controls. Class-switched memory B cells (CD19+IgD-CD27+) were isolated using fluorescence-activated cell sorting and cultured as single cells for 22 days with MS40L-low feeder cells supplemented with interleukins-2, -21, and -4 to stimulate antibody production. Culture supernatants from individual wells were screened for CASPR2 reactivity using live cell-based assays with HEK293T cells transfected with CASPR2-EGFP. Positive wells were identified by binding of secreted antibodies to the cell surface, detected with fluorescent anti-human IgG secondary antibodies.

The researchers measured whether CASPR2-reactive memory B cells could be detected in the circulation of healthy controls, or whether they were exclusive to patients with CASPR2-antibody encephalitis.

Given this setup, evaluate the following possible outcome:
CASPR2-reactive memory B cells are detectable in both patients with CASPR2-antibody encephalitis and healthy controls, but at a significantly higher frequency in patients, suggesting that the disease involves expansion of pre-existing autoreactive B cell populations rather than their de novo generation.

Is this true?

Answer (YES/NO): NO